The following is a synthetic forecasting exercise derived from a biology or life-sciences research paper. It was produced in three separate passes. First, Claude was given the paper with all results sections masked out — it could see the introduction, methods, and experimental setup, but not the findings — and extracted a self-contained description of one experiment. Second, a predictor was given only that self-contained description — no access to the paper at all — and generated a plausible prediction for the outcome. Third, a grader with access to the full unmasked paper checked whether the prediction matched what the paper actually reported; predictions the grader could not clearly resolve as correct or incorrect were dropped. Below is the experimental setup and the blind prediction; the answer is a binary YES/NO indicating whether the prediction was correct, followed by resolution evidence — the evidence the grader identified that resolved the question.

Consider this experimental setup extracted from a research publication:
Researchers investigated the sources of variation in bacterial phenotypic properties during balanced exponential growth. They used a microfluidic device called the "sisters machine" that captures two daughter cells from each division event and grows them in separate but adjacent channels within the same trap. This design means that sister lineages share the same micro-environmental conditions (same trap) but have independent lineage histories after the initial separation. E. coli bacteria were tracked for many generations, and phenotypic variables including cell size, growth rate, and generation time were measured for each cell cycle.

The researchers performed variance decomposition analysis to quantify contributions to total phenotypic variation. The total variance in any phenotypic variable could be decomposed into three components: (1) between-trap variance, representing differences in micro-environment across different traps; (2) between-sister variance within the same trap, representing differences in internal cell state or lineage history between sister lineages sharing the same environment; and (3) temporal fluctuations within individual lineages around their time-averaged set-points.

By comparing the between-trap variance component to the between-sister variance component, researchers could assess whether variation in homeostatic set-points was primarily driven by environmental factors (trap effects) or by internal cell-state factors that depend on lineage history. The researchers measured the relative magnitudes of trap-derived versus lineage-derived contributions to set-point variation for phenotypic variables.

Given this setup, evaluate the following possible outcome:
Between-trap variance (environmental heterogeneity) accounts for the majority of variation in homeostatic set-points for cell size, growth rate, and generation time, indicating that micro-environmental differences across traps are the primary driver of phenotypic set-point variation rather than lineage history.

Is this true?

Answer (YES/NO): YES